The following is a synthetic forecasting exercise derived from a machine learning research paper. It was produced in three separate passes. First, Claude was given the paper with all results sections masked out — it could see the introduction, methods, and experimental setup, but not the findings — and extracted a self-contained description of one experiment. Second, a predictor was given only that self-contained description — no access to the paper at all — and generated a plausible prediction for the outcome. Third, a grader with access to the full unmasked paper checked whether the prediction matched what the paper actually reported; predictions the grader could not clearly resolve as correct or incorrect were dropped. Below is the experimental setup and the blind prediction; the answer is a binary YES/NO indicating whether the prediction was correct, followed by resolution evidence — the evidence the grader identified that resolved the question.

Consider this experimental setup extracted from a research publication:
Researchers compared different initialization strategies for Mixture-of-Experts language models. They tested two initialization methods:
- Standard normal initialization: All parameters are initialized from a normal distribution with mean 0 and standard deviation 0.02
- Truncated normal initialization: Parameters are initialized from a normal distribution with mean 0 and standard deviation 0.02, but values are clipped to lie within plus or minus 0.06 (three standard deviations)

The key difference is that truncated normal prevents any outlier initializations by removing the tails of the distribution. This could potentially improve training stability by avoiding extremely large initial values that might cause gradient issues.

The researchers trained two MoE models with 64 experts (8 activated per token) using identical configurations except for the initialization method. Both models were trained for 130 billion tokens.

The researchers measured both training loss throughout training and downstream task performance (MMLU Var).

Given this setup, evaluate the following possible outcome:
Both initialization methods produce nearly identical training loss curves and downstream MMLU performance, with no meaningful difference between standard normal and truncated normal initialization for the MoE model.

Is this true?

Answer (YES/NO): NO